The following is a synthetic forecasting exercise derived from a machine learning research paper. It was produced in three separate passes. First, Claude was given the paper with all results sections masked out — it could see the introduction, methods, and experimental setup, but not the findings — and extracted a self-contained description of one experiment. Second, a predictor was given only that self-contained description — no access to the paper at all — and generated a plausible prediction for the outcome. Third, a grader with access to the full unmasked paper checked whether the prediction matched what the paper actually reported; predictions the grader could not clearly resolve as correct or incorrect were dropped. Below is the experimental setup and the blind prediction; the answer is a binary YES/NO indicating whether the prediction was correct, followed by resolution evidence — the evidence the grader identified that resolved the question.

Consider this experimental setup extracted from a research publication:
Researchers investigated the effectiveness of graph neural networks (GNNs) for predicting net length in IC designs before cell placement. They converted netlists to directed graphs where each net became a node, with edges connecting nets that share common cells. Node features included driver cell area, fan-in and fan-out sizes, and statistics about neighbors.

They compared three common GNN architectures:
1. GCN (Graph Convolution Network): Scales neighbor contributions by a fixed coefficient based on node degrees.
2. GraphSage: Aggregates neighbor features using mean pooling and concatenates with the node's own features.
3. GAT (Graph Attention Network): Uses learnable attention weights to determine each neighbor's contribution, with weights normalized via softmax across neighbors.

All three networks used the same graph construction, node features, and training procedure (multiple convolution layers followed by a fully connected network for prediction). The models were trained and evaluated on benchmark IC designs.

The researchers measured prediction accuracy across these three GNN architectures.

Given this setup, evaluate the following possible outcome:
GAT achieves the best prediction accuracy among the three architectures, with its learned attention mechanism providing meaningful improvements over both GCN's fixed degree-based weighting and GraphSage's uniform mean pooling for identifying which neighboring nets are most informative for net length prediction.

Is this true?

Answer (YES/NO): YES